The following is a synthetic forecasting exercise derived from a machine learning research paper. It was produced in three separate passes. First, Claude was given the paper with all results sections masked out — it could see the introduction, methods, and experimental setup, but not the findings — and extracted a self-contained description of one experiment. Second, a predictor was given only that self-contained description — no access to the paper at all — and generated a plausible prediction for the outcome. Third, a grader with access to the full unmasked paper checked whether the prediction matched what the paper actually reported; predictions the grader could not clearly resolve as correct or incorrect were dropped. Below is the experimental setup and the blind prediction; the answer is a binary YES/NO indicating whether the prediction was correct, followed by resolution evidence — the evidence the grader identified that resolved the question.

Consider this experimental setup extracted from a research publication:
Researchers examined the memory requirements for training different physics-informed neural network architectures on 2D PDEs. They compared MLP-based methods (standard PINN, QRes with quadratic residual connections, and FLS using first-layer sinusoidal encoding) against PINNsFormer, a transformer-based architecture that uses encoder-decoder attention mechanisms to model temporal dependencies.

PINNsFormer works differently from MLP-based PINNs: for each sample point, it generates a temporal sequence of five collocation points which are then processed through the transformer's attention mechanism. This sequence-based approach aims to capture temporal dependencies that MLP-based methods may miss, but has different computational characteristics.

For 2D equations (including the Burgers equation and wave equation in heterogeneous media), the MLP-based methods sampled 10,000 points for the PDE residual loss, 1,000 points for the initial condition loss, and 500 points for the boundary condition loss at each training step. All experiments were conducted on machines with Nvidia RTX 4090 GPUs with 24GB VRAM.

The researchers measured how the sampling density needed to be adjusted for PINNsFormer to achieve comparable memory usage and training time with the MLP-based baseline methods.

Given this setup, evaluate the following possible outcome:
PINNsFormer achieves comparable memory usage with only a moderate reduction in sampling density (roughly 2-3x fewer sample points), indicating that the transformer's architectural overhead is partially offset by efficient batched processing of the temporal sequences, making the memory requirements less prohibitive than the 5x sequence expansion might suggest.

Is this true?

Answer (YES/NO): NO